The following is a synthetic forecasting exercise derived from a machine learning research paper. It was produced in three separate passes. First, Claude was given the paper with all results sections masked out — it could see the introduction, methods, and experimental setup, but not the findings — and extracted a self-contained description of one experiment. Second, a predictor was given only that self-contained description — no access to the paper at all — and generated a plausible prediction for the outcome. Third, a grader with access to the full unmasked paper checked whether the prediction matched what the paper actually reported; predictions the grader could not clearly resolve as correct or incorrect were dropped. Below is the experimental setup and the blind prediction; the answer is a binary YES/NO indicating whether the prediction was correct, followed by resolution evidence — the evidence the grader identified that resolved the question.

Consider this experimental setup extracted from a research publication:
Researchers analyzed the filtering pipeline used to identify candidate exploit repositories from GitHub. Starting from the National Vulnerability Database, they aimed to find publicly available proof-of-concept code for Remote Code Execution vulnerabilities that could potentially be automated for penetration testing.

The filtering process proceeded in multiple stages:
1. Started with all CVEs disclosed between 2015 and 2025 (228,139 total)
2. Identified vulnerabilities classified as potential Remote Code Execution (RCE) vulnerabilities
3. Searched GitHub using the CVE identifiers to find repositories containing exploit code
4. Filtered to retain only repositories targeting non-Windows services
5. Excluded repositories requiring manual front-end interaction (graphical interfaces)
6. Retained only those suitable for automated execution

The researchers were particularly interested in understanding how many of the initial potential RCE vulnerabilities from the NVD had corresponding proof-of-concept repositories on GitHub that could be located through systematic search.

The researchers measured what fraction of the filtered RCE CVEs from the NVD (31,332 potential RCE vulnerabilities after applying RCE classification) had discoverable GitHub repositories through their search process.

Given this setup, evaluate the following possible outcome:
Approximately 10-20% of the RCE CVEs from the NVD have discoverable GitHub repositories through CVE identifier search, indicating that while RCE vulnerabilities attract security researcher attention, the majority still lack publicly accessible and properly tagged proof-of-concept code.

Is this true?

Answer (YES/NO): NO